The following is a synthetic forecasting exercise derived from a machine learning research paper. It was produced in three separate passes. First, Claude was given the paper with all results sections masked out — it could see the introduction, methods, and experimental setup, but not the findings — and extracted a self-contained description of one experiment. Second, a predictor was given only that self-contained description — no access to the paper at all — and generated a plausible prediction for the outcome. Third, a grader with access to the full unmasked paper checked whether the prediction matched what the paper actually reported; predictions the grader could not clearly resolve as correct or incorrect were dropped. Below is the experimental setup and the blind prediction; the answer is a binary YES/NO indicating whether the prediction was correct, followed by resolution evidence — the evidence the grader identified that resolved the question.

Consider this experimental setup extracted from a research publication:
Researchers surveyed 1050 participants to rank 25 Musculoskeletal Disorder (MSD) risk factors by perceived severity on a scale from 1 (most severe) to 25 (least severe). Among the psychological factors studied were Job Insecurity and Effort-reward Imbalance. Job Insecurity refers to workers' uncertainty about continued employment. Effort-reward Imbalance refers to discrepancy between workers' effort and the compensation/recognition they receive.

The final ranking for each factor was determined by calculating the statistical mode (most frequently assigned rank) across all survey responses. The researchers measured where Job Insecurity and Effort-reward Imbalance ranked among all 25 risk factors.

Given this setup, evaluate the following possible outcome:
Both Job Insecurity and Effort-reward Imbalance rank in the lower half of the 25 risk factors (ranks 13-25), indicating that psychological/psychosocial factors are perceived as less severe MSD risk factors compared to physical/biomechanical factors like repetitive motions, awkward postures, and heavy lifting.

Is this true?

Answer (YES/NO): YES